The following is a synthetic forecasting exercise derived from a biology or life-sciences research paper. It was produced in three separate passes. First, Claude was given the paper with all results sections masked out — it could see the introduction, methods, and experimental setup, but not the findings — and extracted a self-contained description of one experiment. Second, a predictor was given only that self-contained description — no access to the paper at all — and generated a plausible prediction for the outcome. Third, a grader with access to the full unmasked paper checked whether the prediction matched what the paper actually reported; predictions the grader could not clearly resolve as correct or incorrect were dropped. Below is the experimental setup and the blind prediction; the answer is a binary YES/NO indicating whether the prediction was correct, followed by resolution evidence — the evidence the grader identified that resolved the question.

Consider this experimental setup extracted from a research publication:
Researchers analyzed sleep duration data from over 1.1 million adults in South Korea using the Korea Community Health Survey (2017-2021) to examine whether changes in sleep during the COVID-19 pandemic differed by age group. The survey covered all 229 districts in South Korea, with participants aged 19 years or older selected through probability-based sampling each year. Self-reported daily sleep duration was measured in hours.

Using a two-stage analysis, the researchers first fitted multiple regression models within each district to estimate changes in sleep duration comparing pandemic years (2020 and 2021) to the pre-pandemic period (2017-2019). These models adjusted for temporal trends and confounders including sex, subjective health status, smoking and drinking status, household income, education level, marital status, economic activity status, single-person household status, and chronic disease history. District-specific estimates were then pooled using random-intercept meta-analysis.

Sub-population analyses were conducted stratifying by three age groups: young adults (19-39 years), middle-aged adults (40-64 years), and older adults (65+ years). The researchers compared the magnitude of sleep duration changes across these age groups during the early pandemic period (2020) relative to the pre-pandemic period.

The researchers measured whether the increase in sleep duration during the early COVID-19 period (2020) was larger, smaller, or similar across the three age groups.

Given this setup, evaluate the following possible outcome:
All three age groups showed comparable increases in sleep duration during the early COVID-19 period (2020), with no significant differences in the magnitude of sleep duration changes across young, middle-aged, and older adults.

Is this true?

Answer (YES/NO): NO